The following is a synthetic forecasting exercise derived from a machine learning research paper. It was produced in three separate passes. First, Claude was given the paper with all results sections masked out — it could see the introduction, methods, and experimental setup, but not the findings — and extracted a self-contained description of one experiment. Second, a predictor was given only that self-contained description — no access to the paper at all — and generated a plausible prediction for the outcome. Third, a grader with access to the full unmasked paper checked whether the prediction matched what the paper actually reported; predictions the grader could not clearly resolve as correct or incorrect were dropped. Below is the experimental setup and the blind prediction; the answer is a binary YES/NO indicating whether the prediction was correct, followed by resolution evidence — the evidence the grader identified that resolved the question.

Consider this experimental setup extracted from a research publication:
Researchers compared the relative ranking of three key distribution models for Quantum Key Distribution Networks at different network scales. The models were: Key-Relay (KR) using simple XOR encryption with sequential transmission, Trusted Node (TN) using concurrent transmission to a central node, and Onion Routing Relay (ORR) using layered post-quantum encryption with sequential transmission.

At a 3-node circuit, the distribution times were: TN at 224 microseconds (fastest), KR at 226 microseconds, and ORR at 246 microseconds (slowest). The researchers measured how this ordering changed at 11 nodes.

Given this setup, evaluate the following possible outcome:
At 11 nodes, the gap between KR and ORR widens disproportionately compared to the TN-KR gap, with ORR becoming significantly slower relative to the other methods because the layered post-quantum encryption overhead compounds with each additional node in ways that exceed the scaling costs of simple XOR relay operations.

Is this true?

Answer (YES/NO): NO